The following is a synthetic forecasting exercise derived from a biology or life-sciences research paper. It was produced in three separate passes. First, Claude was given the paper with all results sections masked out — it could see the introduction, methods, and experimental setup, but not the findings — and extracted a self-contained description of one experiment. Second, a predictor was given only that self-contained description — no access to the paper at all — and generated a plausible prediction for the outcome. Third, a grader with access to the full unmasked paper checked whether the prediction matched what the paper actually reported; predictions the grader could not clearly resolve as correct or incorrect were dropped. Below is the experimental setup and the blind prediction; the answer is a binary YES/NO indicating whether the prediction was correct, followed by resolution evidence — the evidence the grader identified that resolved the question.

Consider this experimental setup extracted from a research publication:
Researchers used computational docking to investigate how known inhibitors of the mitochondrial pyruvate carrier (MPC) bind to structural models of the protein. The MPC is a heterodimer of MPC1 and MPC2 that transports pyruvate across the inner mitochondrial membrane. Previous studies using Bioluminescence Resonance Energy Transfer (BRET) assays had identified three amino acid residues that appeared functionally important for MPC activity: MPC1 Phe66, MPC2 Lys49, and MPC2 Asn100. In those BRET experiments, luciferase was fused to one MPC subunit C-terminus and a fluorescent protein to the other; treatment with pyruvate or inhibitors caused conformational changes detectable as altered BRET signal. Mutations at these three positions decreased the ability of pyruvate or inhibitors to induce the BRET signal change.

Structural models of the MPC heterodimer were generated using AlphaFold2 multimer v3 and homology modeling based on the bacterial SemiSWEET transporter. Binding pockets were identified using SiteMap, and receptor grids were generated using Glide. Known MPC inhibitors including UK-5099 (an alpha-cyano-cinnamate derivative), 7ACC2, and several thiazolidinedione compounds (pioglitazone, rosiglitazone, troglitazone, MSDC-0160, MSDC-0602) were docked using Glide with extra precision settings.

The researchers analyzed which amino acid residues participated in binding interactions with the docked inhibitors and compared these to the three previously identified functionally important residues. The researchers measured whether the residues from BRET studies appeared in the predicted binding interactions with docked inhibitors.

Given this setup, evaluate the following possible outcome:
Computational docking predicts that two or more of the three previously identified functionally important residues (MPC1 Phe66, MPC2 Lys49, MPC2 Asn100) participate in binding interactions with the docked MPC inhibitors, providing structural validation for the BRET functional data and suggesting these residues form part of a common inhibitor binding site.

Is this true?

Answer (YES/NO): NO